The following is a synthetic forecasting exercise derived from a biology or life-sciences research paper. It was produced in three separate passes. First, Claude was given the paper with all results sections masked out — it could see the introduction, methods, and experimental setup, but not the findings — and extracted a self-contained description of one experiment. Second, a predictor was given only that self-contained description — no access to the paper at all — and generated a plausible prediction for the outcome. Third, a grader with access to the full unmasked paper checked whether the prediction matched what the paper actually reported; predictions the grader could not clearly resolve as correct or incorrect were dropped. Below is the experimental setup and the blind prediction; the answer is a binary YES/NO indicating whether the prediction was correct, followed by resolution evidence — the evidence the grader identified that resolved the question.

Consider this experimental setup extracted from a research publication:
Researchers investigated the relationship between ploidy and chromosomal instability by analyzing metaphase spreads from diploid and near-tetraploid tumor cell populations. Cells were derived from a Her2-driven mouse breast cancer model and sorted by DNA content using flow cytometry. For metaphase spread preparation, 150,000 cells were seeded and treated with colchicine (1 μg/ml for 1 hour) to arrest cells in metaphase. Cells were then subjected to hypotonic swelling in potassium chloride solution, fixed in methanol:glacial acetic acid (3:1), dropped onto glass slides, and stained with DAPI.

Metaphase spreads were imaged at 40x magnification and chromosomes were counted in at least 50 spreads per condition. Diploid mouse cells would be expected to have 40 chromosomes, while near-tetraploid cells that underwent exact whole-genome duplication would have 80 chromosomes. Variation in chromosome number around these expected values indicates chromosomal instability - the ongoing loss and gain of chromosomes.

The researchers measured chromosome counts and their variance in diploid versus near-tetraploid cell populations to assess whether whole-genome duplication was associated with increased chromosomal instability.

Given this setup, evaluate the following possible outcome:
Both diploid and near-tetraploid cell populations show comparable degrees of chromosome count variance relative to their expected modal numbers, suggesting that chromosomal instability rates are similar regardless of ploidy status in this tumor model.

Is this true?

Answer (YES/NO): NO